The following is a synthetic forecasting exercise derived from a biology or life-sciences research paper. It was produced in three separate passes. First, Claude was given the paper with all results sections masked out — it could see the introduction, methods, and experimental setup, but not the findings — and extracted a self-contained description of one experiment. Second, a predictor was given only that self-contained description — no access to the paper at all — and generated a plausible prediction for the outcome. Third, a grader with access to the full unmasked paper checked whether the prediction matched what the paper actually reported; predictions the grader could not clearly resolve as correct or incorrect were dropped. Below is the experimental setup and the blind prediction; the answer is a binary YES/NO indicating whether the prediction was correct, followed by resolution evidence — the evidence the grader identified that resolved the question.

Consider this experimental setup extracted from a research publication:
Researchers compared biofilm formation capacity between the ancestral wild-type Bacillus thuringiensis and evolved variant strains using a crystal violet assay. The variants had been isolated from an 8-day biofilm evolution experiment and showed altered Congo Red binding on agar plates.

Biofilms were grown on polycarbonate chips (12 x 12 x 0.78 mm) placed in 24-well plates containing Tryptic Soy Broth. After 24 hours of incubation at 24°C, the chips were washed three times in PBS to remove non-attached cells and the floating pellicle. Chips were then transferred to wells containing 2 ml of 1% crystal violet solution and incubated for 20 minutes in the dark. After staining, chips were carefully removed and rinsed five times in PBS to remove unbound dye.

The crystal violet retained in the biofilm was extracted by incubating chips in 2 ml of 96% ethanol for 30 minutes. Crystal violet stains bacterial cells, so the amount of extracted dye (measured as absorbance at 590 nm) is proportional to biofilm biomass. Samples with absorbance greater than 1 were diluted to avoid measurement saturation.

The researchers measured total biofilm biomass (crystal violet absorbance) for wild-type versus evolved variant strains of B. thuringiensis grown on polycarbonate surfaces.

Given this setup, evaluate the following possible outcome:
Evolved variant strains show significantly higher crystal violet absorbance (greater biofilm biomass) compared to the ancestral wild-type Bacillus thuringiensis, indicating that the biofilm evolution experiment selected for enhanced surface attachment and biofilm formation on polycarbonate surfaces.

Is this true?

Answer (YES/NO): NO